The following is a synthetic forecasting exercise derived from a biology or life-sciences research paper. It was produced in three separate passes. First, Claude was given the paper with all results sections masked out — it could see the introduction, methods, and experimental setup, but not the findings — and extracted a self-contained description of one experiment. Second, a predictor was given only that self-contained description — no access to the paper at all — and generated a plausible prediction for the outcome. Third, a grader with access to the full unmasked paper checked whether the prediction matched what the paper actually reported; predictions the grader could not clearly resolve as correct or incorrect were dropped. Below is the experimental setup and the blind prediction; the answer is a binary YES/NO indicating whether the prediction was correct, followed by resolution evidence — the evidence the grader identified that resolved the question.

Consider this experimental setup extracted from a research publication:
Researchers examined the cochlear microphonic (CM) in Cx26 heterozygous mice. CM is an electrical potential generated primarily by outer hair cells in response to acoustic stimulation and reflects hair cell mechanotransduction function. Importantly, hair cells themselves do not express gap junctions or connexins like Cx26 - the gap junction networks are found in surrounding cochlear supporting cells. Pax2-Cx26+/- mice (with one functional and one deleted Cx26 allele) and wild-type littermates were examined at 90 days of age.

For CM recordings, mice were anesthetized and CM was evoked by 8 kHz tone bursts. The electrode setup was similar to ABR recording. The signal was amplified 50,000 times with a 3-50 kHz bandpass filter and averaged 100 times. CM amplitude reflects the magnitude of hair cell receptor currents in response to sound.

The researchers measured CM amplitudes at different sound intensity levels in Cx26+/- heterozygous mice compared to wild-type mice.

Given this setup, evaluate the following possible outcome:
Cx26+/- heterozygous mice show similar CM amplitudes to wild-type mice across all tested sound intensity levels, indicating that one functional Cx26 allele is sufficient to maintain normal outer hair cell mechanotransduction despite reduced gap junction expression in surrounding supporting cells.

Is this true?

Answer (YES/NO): NO